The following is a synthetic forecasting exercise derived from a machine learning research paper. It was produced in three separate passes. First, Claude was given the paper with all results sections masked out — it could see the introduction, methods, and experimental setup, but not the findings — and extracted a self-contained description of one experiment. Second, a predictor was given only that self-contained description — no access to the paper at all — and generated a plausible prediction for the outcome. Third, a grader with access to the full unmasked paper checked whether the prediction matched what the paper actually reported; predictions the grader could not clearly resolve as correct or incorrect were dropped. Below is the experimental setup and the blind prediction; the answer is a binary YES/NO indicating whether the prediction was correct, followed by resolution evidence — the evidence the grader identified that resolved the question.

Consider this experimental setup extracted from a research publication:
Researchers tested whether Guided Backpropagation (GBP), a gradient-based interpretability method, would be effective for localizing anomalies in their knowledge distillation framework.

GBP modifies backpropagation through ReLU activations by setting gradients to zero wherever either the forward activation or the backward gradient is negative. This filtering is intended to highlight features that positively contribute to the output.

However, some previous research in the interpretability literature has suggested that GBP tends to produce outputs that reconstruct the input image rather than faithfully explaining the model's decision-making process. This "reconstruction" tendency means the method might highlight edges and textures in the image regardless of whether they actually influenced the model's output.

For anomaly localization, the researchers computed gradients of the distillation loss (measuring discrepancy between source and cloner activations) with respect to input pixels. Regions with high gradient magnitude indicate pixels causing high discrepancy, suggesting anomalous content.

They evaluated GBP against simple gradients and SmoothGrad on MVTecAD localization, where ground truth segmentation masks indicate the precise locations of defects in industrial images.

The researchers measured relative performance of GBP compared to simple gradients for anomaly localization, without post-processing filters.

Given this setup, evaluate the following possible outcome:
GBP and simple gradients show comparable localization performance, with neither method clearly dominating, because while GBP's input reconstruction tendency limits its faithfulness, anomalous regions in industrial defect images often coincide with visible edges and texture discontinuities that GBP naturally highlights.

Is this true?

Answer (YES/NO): NO